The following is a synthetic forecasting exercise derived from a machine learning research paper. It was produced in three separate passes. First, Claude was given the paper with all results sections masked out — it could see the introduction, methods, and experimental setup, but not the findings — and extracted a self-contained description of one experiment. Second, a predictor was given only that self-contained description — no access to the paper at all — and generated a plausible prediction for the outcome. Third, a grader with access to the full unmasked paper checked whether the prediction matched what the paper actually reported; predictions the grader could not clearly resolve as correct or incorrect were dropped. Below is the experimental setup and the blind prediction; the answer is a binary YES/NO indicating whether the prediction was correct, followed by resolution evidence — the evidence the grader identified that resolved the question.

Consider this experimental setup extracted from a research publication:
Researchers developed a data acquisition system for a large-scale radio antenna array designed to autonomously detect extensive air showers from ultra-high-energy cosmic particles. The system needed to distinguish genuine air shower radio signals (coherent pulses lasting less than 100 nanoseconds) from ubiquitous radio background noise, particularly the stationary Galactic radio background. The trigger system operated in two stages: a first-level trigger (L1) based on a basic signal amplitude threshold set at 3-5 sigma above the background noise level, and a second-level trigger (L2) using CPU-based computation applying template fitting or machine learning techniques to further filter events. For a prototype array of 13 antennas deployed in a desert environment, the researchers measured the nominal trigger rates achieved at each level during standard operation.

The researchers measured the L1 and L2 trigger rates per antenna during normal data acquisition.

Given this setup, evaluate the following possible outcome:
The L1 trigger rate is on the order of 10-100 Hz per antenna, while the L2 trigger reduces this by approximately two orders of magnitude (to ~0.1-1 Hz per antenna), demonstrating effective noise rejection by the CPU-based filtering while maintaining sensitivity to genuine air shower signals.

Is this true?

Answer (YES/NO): NO